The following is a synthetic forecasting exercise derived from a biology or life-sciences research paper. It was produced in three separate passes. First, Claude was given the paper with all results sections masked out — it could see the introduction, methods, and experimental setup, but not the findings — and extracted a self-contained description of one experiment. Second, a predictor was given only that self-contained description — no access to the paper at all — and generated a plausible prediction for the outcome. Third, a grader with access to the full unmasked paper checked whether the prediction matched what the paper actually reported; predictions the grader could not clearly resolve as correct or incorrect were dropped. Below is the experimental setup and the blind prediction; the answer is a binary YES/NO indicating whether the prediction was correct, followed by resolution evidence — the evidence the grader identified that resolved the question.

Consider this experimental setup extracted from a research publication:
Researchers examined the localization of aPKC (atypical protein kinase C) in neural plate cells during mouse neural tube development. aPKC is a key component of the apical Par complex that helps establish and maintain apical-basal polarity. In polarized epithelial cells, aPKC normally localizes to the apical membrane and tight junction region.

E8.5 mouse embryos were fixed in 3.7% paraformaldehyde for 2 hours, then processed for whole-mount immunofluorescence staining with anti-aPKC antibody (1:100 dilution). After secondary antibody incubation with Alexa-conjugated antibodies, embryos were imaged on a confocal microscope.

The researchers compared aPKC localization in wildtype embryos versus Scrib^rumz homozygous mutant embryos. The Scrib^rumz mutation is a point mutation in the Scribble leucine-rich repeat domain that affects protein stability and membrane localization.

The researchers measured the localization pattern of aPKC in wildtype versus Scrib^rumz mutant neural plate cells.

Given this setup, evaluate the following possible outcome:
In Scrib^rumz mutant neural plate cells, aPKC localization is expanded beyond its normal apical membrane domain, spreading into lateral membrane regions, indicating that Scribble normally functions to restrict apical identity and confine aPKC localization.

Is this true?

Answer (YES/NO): NO